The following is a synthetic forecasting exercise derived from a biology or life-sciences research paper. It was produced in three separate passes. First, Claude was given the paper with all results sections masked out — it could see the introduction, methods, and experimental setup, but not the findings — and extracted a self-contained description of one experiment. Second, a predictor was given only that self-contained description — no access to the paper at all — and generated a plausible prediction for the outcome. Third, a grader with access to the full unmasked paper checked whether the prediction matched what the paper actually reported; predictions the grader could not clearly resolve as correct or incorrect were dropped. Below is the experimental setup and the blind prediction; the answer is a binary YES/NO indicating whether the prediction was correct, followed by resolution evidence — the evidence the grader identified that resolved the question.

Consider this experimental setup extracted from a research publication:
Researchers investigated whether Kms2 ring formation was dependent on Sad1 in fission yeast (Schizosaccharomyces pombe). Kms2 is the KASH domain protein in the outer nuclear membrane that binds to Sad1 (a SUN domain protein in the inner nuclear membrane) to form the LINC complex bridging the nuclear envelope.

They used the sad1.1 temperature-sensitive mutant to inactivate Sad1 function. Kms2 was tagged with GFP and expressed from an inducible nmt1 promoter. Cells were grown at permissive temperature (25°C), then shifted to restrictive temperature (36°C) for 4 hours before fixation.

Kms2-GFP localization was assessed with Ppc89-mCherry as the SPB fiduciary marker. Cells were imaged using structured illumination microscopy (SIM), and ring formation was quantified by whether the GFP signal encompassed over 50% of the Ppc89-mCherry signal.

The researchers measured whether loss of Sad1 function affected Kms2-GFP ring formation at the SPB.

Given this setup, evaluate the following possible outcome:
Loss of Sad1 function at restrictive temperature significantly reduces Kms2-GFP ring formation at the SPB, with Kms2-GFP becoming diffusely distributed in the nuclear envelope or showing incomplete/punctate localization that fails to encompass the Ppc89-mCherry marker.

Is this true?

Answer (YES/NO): YES